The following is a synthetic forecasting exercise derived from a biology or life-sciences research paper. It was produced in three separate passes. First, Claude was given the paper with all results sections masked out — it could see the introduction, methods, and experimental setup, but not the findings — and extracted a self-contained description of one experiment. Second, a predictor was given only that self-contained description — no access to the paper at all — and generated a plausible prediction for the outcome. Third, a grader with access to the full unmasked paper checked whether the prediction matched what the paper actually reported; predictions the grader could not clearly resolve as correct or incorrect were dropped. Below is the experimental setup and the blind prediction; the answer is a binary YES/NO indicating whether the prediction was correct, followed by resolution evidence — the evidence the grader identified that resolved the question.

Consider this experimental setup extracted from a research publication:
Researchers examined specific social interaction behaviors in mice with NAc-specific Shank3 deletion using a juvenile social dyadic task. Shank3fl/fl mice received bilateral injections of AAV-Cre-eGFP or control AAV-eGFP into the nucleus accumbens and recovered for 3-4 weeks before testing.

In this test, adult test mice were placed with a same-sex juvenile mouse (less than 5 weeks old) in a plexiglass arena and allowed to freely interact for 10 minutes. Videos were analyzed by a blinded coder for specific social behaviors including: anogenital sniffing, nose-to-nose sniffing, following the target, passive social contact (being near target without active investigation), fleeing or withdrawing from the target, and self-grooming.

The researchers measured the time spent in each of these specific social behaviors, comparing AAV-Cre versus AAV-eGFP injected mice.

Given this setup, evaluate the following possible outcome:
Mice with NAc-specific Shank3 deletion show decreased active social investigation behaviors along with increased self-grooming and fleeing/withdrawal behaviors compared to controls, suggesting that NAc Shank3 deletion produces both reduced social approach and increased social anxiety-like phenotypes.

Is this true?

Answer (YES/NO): NO